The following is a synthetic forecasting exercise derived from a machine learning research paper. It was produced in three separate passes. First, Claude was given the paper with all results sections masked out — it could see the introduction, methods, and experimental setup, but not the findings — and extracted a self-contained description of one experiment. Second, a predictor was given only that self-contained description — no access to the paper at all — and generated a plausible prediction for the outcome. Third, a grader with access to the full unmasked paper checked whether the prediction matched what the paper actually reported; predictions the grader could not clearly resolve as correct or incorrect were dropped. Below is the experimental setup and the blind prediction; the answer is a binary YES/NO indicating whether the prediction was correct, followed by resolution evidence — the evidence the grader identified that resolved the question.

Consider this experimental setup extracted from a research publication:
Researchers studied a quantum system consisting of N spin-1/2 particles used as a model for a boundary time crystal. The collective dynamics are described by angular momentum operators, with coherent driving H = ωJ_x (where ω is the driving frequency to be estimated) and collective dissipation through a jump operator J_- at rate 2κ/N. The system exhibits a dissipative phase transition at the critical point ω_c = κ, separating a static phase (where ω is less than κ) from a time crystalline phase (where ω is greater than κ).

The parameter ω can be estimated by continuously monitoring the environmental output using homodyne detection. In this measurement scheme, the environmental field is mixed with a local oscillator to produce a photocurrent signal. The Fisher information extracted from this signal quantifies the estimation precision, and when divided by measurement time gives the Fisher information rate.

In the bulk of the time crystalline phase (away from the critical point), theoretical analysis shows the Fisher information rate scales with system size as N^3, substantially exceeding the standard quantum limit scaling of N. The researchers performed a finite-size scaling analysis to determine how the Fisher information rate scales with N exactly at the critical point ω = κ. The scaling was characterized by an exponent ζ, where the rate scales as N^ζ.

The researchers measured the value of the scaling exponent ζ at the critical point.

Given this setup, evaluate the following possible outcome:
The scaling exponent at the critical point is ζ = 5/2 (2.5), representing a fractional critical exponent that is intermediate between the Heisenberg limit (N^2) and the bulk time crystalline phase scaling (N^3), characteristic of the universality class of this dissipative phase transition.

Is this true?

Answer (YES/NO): NO